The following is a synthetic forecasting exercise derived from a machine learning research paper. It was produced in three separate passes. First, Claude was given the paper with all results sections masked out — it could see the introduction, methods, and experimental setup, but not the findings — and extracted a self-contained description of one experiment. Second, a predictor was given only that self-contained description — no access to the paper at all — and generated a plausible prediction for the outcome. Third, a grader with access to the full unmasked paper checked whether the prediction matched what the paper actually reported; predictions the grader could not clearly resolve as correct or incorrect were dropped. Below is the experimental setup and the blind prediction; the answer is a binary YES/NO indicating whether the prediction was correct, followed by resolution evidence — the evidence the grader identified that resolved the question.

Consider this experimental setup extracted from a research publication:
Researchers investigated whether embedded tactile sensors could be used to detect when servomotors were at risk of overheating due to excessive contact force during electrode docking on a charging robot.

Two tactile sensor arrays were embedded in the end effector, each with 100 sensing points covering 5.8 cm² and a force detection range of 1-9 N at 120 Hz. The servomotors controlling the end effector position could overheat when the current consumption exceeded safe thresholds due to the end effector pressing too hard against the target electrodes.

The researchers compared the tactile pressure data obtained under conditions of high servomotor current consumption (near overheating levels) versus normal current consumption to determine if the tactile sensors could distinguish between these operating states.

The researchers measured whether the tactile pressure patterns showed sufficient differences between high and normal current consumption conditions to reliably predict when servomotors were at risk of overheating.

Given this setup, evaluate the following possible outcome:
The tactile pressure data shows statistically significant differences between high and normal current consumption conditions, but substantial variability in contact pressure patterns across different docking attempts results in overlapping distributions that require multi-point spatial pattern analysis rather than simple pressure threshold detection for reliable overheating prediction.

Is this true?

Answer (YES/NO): NO